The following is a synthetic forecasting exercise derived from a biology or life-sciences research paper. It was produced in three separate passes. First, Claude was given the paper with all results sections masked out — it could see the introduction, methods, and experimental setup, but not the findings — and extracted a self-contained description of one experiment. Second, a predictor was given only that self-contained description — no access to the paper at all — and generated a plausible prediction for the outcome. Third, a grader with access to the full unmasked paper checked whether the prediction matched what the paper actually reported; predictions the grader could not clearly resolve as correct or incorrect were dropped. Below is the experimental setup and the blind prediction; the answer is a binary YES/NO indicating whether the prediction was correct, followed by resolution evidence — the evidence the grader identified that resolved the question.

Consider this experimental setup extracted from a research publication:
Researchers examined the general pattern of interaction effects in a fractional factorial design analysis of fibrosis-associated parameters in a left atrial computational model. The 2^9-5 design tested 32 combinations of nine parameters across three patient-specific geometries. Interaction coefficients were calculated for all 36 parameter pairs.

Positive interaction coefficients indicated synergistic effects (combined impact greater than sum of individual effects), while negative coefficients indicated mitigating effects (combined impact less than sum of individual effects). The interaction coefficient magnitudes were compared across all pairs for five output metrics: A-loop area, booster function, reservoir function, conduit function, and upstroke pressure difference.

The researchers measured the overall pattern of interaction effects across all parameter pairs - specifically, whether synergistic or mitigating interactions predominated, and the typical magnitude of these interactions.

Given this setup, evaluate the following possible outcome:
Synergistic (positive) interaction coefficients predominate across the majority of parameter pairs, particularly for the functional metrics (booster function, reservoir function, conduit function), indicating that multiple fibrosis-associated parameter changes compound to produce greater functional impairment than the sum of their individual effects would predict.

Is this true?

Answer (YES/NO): NO